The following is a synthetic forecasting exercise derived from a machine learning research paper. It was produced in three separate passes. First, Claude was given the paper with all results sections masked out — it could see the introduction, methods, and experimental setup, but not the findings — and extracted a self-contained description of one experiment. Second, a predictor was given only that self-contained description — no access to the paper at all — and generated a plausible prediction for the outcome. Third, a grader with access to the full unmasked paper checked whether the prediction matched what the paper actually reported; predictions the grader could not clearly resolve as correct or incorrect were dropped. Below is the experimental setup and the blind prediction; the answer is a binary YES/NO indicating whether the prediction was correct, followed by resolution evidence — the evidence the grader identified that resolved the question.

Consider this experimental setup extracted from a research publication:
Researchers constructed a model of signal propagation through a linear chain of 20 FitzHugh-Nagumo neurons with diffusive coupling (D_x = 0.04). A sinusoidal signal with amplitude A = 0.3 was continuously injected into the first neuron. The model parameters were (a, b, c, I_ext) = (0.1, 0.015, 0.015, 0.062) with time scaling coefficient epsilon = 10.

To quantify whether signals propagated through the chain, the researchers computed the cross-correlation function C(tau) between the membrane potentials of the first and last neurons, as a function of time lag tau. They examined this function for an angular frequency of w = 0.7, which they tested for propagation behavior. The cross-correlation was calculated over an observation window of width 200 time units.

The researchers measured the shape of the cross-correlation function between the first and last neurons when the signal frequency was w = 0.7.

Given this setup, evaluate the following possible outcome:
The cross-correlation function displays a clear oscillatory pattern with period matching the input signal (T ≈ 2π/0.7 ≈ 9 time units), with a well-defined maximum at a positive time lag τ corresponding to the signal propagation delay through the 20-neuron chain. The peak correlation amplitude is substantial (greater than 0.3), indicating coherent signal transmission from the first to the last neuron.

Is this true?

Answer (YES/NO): YES